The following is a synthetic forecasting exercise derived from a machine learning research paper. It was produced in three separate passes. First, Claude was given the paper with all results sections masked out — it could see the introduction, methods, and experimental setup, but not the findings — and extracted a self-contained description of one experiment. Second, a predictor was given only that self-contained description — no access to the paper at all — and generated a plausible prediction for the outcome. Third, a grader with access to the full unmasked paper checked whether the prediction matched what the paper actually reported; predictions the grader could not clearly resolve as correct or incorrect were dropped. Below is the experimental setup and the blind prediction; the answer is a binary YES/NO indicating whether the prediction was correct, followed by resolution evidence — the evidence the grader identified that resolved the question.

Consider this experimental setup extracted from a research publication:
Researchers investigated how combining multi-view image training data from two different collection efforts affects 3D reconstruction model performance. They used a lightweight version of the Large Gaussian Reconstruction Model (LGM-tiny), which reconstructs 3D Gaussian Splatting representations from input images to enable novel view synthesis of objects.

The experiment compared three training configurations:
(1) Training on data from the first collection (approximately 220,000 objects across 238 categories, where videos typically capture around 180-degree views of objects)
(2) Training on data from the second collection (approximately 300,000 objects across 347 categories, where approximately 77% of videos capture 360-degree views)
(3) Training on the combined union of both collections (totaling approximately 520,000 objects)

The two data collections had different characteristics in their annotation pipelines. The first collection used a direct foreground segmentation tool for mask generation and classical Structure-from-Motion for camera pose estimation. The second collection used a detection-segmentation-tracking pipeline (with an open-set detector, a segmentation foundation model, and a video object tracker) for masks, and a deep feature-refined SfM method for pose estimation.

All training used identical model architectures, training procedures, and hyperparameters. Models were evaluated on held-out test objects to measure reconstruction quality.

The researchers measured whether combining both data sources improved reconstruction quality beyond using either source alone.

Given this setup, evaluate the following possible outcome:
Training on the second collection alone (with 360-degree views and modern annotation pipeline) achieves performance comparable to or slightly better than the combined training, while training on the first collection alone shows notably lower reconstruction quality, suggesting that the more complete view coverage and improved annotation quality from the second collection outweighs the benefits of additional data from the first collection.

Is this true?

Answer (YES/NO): NO